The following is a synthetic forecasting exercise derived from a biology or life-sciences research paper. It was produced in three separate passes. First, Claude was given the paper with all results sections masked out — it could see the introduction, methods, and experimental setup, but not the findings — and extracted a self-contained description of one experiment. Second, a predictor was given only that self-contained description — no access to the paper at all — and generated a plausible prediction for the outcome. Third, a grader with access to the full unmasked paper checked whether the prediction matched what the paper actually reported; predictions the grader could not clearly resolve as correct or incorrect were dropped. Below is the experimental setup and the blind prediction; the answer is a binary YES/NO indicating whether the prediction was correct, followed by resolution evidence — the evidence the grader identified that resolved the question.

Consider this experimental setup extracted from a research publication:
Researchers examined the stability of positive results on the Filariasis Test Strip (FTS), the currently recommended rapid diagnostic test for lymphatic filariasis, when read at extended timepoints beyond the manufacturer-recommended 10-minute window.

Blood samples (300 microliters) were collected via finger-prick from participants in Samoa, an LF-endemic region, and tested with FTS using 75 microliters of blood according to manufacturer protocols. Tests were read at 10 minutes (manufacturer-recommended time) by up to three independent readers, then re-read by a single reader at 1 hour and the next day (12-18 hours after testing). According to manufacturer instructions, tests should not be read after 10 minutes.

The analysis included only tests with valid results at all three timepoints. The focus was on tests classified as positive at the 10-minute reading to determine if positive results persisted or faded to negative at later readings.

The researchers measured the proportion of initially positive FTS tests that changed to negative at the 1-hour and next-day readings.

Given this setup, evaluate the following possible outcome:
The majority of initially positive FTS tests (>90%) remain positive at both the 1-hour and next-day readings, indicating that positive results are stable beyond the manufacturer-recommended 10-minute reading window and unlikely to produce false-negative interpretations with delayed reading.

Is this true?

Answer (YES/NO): YES